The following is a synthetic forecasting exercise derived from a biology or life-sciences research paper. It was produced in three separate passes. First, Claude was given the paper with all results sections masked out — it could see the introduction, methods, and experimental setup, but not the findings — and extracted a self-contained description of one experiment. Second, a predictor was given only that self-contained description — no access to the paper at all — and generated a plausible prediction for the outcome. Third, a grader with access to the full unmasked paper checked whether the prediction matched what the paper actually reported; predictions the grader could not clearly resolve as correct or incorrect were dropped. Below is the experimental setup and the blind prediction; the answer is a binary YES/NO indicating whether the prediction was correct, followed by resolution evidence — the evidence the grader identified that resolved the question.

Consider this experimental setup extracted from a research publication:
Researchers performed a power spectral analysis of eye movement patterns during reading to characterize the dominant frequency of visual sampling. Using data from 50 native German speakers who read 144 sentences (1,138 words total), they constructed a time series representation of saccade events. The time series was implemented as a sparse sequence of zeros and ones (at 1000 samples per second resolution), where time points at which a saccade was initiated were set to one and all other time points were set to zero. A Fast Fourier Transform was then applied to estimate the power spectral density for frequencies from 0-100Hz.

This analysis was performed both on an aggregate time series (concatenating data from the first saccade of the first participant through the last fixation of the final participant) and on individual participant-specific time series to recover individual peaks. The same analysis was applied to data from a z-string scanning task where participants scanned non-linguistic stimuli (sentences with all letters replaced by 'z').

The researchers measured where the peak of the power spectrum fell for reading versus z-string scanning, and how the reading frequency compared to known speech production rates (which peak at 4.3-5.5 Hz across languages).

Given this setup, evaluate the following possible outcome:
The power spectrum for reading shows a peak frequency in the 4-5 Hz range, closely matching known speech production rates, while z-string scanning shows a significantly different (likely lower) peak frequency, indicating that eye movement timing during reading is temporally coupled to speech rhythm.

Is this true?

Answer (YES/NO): YES